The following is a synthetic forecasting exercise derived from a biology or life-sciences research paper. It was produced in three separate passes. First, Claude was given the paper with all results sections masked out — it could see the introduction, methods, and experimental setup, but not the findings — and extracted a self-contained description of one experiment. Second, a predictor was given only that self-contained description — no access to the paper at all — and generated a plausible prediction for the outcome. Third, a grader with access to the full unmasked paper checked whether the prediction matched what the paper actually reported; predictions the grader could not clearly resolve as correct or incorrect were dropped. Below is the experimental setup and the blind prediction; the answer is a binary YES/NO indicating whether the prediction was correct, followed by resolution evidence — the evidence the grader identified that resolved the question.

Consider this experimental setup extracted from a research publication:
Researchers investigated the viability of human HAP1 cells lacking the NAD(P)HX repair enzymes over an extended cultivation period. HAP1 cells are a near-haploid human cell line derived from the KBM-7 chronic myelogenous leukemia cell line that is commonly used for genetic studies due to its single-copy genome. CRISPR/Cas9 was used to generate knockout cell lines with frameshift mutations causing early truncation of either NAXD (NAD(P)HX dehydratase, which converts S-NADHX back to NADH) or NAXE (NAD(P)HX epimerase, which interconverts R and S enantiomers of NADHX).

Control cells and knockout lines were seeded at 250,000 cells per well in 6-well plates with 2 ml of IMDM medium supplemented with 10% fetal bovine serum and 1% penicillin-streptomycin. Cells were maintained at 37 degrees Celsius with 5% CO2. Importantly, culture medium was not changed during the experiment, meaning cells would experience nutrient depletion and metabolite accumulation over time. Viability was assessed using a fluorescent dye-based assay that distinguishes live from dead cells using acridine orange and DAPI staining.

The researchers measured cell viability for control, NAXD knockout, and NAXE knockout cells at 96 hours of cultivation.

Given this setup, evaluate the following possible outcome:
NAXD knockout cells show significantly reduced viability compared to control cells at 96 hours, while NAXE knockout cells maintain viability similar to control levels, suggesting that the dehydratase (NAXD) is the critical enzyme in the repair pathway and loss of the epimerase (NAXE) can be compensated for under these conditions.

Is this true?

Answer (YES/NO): YES